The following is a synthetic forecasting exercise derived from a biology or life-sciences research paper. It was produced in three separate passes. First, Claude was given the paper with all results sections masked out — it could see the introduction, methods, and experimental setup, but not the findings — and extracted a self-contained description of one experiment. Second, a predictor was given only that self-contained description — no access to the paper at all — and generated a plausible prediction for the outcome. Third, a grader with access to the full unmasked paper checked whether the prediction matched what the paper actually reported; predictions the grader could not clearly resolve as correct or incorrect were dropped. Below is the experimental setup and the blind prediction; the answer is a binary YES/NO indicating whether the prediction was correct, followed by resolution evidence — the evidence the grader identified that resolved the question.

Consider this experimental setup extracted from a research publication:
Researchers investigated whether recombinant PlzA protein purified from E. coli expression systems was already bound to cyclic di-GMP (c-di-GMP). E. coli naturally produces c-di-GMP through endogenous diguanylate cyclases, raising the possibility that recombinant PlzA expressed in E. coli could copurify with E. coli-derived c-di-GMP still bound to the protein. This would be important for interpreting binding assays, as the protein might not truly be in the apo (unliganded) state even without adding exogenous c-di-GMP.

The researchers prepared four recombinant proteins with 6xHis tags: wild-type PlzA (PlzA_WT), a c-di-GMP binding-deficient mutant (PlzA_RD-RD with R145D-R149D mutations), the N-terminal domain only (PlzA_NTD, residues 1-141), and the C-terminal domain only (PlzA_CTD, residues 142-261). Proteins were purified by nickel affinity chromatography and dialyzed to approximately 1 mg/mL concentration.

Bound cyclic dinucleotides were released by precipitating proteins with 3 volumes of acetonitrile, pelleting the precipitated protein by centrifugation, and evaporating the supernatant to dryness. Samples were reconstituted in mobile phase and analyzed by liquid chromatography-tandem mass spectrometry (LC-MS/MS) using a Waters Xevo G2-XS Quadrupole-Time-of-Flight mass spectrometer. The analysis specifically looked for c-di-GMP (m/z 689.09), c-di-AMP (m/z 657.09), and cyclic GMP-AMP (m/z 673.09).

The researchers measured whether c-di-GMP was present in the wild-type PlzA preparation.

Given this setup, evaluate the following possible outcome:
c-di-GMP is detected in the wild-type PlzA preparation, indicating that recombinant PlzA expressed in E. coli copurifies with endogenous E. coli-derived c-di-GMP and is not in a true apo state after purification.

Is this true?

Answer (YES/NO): YES